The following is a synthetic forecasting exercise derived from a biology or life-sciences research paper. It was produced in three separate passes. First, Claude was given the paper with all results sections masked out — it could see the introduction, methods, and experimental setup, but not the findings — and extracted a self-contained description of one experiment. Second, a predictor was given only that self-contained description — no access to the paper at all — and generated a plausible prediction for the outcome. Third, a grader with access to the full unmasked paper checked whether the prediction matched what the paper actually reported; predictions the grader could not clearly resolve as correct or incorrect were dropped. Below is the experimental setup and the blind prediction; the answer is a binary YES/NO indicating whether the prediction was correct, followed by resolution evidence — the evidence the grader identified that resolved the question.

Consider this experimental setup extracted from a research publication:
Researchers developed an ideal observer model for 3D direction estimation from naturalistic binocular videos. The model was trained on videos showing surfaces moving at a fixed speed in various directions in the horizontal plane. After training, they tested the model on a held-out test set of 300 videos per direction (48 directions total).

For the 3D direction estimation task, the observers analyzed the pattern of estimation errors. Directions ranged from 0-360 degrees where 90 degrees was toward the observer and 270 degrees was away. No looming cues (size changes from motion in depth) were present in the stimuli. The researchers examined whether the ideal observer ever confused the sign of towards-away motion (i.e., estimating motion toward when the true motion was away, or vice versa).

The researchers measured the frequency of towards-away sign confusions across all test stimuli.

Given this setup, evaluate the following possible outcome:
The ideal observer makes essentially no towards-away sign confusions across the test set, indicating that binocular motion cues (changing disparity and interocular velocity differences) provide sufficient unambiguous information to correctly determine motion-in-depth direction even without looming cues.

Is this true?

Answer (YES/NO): NO